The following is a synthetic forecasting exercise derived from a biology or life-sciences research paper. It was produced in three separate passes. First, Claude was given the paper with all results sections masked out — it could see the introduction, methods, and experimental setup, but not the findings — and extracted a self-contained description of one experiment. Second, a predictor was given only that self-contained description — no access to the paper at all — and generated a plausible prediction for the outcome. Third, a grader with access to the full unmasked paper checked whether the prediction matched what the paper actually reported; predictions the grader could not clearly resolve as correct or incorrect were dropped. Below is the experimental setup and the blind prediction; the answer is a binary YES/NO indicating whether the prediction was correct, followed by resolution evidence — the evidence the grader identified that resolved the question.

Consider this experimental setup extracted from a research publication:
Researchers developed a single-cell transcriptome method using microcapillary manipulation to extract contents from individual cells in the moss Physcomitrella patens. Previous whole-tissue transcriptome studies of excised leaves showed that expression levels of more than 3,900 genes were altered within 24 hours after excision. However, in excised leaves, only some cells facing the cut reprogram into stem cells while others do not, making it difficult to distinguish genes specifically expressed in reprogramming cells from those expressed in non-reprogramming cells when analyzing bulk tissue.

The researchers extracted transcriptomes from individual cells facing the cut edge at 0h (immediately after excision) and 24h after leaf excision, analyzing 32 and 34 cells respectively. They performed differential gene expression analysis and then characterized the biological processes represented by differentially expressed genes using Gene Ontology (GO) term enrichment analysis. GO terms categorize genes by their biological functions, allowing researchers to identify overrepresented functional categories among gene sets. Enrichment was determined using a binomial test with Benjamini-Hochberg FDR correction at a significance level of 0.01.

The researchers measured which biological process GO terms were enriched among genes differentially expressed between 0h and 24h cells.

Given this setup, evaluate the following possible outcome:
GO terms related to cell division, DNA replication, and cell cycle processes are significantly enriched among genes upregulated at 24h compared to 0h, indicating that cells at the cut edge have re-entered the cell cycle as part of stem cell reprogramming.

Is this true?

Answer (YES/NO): YES